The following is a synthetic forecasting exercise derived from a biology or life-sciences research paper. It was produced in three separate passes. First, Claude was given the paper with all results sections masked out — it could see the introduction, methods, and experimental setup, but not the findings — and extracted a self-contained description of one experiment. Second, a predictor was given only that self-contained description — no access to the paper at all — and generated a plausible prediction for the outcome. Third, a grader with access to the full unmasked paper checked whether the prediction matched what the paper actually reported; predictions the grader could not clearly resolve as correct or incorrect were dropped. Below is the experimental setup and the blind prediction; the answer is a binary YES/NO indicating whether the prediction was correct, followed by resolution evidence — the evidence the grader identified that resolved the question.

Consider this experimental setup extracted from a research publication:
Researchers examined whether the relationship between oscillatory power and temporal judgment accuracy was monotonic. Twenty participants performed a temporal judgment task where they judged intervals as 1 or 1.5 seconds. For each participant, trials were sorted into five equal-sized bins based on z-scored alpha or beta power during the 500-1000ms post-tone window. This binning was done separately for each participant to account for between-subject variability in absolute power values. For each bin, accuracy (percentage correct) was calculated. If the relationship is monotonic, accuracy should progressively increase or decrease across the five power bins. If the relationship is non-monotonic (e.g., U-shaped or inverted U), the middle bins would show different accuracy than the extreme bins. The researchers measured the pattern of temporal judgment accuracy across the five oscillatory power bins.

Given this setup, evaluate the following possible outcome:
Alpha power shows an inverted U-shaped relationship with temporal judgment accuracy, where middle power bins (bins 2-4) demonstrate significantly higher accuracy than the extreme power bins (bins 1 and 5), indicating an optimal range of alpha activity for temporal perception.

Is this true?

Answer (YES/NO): NO